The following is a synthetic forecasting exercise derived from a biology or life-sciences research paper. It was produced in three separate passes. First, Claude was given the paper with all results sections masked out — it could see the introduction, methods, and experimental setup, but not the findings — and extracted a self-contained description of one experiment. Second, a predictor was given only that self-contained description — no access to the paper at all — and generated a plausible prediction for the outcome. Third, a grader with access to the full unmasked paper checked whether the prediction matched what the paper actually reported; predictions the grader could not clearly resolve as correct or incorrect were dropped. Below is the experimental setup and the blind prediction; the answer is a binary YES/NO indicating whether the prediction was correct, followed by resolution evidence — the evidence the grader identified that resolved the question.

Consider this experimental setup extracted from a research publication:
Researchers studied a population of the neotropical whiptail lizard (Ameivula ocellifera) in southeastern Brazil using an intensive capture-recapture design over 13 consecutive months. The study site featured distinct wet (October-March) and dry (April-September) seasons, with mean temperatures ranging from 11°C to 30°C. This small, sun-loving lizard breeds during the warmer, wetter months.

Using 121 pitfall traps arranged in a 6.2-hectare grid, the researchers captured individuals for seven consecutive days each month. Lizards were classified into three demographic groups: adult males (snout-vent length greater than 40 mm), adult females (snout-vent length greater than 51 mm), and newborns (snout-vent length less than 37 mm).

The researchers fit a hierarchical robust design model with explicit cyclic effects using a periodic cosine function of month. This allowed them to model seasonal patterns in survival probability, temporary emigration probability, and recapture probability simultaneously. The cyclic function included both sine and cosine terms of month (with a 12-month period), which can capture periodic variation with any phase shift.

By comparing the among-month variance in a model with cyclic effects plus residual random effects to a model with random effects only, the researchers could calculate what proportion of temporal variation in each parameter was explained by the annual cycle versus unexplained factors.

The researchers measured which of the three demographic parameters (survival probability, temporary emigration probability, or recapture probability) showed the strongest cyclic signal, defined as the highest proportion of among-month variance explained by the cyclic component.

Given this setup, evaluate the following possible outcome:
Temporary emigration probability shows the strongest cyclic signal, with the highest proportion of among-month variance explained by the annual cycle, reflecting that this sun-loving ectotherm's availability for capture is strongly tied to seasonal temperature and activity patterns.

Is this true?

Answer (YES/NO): NO